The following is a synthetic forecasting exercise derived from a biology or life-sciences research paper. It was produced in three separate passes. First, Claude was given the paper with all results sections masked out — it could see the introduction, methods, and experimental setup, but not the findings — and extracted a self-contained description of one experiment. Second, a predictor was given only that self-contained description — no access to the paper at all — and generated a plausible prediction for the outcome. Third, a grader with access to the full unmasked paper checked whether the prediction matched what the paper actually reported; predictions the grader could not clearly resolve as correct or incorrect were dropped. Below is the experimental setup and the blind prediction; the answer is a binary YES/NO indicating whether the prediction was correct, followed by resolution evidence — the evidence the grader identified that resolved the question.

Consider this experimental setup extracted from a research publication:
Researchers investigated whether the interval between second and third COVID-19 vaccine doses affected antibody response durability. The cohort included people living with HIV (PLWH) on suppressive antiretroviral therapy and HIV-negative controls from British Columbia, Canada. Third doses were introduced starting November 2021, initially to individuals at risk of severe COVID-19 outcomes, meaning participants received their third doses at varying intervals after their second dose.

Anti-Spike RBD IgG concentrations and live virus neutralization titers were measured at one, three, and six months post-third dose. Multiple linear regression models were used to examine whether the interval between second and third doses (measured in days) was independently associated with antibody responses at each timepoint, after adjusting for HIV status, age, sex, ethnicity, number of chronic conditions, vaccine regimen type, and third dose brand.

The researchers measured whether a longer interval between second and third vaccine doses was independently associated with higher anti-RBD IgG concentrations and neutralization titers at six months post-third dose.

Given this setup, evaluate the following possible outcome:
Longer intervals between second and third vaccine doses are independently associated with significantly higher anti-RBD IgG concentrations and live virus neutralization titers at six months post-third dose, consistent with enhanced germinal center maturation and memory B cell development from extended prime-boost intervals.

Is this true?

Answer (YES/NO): NO